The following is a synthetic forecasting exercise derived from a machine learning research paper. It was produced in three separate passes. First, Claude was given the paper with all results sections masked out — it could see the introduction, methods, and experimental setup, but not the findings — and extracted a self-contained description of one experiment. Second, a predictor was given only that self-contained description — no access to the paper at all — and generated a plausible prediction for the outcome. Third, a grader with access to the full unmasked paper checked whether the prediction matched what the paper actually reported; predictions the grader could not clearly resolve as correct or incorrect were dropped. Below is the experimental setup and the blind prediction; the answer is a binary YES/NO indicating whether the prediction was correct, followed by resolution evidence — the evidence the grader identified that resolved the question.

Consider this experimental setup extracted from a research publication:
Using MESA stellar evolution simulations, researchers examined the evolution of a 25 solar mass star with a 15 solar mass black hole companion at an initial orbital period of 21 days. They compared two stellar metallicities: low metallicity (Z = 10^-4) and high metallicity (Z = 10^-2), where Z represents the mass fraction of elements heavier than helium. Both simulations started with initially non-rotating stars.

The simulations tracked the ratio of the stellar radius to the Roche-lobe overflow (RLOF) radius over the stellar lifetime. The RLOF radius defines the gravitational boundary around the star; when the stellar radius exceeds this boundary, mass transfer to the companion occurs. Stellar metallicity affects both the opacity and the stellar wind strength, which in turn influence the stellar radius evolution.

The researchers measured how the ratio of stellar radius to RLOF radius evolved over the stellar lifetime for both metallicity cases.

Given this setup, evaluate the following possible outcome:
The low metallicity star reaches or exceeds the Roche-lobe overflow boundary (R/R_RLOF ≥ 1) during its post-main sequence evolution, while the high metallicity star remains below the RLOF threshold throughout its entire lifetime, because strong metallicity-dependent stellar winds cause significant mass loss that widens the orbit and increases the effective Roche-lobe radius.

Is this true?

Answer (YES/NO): NO